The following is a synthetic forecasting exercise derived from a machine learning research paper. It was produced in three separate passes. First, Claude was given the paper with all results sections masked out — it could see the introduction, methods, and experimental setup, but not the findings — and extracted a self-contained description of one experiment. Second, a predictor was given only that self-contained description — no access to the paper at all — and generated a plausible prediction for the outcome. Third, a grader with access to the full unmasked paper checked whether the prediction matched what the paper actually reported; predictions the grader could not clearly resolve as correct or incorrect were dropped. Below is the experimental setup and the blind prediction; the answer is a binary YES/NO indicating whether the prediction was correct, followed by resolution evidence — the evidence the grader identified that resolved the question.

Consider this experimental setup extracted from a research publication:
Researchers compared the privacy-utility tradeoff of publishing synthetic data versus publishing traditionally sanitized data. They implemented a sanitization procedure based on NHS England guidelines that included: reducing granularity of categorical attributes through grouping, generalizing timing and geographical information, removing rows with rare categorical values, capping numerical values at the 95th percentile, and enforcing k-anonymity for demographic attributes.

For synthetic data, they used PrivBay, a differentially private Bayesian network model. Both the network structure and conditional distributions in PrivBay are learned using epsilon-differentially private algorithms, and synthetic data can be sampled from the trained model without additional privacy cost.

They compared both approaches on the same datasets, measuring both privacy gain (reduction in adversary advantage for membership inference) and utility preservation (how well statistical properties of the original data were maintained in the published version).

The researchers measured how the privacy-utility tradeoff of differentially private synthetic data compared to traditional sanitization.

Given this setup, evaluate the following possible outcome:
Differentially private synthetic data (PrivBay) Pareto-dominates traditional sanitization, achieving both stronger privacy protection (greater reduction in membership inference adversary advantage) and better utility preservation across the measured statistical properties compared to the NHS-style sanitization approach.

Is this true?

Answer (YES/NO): NO